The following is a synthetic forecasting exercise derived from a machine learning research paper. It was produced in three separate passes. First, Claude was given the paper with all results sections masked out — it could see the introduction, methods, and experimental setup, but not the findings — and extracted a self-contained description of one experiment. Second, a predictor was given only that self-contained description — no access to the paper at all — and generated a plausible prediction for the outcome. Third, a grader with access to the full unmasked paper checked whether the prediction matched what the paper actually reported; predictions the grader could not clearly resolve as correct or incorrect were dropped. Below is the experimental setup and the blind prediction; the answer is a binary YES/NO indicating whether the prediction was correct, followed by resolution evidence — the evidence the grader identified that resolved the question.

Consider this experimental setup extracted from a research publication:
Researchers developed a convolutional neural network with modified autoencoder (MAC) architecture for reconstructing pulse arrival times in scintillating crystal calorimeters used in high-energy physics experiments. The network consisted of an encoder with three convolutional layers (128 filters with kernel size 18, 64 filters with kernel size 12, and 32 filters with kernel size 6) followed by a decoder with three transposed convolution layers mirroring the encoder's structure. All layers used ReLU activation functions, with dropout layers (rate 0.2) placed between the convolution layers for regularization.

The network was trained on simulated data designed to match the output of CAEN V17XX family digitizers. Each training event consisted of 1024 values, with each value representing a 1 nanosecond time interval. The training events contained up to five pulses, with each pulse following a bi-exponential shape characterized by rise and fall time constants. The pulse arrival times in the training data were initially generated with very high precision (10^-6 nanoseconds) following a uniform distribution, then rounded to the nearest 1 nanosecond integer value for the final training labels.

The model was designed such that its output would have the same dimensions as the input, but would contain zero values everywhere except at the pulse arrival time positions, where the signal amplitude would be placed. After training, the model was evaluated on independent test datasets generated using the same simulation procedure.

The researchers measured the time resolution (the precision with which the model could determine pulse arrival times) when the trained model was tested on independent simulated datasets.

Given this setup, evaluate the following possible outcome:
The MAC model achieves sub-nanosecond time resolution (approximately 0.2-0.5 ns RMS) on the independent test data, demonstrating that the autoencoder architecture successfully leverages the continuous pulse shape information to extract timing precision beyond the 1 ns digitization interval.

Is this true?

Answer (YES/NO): YES